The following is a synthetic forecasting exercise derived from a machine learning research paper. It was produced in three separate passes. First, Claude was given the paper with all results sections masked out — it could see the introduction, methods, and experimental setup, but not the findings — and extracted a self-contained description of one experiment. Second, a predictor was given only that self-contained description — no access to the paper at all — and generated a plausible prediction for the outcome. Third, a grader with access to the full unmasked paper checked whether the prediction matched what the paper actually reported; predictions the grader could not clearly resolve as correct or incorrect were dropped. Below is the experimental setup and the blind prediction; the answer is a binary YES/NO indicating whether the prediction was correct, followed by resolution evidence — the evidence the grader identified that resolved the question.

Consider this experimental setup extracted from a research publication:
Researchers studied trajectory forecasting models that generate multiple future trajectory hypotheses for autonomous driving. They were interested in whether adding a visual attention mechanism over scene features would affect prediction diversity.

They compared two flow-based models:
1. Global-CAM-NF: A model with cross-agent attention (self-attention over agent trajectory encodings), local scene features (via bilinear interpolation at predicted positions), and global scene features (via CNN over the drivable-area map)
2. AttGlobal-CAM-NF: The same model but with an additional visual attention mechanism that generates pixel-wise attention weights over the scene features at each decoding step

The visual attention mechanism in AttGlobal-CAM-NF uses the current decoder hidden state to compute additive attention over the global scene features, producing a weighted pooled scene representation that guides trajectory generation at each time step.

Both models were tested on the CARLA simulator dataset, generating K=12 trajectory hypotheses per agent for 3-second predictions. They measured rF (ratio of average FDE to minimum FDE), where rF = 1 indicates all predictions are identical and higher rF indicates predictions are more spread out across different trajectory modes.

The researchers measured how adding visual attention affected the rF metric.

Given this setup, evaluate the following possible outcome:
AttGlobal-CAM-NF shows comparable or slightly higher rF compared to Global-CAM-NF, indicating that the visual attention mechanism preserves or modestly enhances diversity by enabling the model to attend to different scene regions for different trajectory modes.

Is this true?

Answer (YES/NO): NO